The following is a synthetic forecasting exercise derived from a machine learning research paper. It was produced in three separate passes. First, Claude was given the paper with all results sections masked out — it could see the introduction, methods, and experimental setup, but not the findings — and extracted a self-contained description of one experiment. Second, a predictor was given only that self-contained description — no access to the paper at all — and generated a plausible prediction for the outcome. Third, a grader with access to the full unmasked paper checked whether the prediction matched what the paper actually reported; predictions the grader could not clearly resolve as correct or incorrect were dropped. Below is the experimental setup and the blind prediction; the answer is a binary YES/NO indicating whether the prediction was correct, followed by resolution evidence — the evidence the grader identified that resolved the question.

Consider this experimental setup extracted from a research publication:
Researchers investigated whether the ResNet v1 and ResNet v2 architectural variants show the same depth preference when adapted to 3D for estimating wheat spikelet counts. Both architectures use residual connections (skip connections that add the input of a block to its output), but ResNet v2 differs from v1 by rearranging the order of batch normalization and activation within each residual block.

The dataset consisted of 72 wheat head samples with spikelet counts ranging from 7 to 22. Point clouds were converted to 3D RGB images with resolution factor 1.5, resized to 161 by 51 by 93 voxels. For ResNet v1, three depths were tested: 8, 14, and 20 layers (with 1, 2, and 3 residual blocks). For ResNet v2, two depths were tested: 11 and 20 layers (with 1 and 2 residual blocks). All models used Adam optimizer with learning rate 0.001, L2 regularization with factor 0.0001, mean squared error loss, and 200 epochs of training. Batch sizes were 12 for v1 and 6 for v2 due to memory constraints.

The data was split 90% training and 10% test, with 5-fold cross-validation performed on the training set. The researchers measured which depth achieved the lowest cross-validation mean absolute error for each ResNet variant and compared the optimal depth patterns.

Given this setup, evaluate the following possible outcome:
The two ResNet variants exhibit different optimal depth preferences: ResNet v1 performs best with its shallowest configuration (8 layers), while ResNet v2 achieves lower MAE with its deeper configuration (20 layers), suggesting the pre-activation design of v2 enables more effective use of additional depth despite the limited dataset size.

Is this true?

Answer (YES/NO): NO